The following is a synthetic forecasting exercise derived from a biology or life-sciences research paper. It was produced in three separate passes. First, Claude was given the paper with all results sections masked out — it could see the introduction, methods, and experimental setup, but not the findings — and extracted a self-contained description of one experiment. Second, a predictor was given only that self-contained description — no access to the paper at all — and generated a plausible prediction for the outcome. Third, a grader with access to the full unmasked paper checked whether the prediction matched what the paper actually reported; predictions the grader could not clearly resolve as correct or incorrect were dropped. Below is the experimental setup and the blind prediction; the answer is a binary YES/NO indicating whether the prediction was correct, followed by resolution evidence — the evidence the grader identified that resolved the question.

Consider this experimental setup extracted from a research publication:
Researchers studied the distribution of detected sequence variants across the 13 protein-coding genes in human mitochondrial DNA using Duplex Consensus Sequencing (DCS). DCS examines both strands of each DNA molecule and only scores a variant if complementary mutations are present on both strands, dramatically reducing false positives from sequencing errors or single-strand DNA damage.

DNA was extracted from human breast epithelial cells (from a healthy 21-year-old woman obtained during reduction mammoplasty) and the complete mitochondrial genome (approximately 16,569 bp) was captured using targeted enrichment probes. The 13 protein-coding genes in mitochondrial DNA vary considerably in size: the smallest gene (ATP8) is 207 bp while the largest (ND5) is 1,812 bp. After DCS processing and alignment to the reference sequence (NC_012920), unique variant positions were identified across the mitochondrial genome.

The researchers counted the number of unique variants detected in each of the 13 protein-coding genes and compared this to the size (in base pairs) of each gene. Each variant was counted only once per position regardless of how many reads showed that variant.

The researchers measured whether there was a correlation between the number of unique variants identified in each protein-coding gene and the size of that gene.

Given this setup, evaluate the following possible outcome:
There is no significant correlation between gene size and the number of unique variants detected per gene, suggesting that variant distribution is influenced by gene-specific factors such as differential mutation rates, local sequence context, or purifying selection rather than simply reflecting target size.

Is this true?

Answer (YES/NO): NO